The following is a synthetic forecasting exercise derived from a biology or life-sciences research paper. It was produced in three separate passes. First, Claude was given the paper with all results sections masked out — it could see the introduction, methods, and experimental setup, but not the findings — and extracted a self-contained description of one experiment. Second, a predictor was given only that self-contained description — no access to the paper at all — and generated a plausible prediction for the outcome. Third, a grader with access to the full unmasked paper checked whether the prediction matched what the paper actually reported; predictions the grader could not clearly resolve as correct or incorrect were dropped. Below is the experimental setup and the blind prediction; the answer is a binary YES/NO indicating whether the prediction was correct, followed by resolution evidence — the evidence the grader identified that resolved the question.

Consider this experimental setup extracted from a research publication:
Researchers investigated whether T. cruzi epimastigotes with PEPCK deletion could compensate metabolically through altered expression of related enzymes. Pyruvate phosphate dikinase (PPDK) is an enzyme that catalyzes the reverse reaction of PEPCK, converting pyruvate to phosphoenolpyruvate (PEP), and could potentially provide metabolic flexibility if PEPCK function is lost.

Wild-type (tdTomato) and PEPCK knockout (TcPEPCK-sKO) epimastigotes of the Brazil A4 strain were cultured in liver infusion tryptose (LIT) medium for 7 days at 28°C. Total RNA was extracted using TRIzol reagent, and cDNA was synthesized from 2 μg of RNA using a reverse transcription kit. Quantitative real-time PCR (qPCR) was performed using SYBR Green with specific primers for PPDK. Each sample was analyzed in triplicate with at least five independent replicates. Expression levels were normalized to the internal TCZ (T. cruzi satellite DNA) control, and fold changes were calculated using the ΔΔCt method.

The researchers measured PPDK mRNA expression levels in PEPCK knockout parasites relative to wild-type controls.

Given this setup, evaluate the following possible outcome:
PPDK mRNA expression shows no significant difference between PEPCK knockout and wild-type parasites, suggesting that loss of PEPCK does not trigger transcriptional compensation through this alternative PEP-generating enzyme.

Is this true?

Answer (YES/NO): NO